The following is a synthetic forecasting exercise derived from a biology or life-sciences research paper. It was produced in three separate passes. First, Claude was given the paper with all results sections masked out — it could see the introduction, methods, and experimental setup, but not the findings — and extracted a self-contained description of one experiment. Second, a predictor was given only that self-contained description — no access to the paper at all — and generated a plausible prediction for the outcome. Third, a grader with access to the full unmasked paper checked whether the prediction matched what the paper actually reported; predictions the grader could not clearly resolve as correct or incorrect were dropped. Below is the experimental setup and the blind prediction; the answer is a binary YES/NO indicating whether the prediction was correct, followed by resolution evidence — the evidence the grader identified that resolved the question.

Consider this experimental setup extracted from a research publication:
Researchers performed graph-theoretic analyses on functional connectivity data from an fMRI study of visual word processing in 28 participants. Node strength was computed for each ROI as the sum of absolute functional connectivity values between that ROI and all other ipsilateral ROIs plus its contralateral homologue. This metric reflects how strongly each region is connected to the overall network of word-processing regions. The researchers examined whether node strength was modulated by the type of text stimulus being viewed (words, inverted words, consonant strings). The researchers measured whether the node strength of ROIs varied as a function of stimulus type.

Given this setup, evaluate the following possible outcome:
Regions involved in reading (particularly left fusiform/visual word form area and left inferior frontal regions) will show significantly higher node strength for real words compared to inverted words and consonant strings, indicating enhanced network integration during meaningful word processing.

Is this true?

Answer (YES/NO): NO